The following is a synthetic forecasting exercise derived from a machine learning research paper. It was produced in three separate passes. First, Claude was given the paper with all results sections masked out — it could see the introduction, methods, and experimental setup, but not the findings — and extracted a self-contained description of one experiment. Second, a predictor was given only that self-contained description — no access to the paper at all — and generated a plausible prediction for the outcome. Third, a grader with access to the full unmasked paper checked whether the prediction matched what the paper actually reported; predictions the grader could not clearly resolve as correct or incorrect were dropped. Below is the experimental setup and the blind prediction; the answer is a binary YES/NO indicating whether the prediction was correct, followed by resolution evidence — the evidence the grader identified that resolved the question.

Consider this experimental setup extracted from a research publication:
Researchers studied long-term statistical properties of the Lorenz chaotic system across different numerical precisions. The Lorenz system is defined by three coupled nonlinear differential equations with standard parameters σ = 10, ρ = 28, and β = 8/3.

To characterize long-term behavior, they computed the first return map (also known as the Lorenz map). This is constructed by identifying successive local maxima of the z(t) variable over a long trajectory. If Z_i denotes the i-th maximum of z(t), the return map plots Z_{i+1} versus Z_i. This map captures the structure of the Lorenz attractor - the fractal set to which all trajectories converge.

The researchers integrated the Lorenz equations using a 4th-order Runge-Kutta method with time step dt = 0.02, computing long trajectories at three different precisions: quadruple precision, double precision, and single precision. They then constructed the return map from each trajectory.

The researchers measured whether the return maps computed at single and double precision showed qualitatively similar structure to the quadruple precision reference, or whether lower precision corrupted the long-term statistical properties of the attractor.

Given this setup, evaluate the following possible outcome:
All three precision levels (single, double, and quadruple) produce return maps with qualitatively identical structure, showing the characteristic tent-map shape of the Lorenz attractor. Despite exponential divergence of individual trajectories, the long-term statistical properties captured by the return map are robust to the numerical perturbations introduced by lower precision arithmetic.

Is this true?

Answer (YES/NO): YES